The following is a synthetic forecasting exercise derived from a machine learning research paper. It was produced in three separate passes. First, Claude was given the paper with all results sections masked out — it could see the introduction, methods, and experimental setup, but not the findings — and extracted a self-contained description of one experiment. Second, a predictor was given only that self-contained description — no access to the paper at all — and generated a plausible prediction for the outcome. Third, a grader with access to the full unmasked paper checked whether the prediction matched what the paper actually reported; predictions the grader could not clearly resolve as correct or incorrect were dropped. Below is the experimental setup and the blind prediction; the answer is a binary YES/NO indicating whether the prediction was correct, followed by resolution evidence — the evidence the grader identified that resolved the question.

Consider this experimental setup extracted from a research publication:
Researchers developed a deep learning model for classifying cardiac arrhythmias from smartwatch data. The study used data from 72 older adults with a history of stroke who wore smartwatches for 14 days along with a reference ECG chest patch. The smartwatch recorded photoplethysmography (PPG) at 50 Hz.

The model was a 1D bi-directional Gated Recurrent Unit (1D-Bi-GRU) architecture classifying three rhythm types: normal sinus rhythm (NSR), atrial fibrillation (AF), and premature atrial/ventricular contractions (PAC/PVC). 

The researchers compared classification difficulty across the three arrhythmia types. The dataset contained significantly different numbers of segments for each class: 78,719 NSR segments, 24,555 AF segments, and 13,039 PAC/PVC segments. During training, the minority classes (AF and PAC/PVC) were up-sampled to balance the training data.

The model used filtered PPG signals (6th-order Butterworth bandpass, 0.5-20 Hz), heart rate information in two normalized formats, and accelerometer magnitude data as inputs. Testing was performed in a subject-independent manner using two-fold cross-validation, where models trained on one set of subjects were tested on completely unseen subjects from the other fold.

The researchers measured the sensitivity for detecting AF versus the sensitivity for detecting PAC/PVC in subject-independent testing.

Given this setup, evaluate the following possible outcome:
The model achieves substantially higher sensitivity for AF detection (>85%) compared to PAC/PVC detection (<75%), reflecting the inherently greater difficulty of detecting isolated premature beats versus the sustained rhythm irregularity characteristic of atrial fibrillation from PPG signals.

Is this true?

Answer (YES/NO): NO